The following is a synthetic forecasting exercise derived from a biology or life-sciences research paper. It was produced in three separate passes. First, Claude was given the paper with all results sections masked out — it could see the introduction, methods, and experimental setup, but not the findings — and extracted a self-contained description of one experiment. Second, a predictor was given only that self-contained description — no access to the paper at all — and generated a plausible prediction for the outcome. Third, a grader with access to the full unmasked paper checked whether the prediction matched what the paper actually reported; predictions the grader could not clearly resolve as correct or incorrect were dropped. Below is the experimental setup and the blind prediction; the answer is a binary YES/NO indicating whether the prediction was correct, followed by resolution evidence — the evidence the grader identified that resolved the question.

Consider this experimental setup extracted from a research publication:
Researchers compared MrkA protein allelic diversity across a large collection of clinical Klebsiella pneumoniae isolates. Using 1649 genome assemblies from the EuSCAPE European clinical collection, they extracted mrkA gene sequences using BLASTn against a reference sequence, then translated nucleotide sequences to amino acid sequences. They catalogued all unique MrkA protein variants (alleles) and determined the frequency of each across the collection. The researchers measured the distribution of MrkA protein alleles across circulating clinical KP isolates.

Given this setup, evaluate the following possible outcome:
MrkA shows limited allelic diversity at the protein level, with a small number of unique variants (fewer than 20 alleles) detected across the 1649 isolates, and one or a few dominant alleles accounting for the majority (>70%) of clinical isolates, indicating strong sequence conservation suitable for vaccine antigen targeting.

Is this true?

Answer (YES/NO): YES